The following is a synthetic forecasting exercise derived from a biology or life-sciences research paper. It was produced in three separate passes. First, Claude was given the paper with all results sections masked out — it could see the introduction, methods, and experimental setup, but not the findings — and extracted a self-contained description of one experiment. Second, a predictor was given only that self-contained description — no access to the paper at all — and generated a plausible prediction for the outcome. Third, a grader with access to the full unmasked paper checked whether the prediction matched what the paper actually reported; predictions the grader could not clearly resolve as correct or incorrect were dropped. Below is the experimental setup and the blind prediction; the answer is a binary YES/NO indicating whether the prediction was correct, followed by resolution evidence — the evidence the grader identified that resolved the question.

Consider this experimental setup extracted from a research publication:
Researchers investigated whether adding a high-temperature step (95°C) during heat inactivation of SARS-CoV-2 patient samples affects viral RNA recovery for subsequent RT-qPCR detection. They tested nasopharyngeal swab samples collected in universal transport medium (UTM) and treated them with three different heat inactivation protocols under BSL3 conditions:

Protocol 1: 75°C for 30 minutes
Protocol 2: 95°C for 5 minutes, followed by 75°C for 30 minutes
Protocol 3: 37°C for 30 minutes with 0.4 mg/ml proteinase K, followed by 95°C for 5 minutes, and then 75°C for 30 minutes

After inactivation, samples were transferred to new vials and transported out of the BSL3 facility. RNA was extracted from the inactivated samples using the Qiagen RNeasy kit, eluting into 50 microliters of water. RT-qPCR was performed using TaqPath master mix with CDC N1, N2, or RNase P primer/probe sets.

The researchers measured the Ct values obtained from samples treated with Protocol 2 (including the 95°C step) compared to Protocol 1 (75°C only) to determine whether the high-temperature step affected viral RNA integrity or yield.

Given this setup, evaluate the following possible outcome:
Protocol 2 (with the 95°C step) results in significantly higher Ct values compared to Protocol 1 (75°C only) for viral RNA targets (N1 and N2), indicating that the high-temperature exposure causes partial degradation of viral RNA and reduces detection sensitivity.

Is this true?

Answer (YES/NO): NO